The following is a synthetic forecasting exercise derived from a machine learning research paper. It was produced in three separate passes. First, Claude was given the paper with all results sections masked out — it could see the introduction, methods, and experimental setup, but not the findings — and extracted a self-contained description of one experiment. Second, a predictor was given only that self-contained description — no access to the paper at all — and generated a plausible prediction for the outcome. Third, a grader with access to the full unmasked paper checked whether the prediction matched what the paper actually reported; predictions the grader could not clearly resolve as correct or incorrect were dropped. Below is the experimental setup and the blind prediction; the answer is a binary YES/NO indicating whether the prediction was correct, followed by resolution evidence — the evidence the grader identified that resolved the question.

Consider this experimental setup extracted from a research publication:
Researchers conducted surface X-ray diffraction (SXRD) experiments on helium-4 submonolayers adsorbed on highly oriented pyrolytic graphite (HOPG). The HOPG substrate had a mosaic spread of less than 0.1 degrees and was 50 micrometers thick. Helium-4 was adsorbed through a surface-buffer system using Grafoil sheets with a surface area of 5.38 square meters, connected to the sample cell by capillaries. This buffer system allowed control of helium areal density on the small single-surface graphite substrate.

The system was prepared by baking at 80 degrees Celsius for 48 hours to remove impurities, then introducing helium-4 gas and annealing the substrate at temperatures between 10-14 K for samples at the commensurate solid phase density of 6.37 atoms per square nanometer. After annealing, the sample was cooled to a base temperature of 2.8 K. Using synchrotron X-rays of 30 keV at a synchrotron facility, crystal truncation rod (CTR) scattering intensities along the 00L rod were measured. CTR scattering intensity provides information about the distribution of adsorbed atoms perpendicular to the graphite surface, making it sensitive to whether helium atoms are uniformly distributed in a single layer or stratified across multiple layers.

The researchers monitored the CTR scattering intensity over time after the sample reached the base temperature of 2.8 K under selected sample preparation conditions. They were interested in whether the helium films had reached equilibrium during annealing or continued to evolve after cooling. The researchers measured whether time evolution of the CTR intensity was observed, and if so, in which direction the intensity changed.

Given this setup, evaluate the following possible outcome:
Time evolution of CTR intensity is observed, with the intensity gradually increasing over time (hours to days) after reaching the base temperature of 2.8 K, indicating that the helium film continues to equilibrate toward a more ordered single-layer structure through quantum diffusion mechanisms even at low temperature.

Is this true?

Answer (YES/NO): NO